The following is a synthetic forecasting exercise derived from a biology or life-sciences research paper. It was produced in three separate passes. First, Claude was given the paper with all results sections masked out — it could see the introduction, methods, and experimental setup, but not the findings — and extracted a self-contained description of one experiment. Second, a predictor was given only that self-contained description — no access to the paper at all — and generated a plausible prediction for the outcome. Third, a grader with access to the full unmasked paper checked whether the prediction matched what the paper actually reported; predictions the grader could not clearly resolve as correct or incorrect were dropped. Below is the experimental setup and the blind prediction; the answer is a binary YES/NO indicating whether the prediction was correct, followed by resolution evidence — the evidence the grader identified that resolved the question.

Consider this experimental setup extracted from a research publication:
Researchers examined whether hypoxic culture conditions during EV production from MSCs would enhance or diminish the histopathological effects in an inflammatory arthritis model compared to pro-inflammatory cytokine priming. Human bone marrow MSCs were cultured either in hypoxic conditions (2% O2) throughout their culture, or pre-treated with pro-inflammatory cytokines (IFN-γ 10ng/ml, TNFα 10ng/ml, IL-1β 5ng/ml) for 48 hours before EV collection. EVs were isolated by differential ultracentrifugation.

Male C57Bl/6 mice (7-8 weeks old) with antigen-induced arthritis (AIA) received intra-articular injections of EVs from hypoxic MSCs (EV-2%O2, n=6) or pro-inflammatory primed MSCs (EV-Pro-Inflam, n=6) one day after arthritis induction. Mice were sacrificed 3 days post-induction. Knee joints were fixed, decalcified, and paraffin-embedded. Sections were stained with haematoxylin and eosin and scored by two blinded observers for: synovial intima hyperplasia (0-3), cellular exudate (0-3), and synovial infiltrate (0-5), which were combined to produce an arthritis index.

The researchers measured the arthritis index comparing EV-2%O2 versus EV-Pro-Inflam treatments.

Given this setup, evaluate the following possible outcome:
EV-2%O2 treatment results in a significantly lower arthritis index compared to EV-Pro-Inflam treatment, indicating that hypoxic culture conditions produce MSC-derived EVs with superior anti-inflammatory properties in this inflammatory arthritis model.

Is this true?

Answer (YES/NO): NO